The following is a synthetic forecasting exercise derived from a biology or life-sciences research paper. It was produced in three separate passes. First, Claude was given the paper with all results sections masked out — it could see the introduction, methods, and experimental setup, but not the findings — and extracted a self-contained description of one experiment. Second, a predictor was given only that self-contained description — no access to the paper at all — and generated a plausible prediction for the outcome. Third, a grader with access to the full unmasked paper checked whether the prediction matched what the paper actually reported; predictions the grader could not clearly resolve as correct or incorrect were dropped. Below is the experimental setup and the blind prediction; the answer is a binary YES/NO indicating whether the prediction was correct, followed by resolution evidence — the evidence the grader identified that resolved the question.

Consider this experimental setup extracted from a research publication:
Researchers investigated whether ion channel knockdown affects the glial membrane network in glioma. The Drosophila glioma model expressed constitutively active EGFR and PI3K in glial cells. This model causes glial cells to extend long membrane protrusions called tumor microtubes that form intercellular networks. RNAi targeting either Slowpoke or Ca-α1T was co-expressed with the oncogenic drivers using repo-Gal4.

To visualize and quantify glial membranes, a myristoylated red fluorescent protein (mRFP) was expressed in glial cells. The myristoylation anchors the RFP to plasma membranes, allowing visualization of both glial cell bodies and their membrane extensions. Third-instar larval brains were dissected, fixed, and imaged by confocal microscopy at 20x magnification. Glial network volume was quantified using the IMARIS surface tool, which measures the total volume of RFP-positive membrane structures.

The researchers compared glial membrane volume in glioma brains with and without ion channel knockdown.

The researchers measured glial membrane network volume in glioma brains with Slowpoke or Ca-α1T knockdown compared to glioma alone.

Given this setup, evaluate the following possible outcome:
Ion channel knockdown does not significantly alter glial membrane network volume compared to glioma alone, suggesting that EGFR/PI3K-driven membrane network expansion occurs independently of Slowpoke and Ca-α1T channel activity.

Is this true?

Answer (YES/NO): NO